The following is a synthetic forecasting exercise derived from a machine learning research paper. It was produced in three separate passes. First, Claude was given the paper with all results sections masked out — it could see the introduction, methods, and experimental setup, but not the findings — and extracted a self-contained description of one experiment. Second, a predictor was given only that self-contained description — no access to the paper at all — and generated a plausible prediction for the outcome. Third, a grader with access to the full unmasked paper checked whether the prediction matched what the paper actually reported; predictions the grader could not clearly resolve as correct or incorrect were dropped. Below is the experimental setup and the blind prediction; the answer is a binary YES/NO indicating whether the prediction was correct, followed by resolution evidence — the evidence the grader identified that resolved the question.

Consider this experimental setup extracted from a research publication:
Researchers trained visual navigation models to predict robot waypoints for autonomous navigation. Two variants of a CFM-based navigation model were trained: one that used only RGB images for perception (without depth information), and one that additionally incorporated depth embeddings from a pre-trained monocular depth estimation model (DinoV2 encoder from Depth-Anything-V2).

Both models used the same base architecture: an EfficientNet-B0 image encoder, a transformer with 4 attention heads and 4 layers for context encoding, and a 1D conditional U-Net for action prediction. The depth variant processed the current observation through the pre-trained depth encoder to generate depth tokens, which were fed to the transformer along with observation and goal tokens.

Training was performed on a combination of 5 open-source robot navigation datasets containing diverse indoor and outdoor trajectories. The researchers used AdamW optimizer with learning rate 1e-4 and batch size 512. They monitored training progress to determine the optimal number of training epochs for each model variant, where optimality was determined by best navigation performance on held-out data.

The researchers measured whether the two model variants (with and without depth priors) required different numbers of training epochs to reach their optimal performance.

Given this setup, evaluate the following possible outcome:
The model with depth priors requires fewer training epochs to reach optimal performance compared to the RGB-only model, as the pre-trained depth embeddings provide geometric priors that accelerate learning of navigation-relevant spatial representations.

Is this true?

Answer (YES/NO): NO